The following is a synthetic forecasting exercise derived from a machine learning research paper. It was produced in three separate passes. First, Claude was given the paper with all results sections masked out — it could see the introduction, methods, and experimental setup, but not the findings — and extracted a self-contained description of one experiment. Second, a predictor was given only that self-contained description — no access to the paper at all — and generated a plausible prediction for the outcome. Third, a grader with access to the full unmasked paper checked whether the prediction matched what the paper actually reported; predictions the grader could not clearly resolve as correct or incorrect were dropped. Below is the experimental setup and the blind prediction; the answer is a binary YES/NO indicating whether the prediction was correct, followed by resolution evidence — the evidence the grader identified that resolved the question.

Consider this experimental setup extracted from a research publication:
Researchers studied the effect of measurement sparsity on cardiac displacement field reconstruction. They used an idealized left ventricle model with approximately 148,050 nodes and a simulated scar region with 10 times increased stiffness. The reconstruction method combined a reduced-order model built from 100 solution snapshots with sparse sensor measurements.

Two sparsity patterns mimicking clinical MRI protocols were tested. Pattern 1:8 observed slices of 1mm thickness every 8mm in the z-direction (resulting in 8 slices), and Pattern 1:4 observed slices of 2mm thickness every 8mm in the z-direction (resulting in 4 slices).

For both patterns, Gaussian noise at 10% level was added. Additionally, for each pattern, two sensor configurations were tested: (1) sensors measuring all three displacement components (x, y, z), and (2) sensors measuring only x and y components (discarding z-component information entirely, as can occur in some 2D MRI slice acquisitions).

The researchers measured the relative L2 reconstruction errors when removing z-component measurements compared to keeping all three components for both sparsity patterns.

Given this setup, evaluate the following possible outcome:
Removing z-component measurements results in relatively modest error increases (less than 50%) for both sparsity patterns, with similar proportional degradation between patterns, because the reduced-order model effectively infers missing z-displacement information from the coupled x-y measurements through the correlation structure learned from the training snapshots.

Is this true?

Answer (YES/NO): NO